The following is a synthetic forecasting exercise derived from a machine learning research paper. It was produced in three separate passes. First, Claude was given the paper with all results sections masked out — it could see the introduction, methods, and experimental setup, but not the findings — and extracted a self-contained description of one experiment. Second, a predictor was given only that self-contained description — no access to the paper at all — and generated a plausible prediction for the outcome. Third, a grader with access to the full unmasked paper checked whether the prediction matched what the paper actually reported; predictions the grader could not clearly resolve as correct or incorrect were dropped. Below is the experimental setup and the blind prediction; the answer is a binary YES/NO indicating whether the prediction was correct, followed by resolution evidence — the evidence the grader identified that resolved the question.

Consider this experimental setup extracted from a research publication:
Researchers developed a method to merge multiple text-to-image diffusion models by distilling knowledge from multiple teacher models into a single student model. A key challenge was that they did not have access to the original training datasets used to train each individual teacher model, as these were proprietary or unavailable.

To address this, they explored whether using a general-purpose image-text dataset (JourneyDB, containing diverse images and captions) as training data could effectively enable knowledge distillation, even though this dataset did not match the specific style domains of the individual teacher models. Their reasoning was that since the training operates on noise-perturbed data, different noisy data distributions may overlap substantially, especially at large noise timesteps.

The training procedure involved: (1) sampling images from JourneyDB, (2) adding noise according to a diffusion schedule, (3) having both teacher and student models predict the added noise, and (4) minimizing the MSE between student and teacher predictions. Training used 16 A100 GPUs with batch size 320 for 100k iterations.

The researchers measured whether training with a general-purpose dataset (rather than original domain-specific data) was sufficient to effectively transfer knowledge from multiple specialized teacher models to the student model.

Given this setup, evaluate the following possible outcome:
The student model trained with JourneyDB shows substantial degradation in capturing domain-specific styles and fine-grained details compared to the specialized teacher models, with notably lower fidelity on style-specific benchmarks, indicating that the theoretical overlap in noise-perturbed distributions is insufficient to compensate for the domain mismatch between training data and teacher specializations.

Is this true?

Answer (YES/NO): NO